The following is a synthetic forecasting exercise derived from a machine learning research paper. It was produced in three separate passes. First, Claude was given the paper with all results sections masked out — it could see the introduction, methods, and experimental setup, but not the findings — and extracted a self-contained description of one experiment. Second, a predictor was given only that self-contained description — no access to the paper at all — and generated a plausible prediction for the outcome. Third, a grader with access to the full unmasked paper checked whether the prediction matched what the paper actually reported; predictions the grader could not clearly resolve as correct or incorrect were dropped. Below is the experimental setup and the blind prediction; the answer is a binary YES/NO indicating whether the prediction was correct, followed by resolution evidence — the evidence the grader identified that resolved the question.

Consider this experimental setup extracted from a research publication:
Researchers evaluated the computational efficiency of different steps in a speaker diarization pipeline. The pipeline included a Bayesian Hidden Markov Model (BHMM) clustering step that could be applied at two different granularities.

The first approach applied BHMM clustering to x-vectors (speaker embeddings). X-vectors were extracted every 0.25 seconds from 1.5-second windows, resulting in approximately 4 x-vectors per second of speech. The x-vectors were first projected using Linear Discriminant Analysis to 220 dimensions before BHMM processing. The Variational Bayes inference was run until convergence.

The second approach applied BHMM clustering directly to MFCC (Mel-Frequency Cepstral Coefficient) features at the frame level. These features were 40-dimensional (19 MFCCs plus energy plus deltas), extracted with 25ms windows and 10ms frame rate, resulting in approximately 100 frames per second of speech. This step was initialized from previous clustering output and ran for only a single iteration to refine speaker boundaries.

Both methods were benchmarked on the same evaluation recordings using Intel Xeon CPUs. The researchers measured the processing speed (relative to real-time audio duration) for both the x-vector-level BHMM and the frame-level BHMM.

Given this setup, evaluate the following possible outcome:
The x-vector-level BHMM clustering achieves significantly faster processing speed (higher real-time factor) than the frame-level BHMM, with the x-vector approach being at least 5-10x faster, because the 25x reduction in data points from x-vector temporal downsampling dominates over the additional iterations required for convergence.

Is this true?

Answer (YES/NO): YES